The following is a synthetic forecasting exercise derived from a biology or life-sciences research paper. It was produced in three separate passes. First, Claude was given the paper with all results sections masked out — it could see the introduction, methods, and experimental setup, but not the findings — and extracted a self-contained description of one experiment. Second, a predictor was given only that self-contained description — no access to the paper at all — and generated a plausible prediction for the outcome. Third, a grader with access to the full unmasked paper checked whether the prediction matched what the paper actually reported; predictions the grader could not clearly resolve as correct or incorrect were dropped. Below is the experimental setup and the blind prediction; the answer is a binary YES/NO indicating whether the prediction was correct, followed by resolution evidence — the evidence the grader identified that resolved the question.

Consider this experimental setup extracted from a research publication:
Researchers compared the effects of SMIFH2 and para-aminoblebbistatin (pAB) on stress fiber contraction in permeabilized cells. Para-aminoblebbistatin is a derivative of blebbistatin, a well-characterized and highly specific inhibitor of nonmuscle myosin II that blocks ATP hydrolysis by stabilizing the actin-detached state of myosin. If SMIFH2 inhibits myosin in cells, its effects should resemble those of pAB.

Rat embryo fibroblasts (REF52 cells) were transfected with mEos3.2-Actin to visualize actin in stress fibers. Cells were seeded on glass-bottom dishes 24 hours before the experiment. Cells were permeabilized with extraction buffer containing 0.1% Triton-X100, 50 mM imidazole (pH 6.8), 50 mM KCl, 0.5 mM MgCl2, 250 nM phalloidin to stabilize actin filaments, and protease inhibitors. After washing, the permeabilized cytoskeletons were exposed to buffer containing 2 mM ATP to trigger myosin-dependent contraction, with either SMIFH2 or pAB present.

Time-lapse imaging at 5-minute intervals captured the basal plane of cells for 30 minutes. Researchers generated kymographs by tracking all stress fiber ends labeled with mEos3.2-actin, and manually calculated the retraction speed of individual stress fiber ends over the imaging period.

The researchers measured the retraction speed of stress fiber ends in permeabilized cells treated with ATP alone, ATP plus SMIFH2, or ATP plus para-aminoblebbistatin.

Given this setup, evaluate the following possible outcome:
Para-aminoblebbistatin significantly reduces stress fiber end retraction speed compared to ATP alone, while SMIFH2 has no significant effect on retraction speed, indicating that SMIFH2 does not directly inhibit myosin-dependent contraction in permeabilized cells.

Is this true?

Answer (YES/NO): NO